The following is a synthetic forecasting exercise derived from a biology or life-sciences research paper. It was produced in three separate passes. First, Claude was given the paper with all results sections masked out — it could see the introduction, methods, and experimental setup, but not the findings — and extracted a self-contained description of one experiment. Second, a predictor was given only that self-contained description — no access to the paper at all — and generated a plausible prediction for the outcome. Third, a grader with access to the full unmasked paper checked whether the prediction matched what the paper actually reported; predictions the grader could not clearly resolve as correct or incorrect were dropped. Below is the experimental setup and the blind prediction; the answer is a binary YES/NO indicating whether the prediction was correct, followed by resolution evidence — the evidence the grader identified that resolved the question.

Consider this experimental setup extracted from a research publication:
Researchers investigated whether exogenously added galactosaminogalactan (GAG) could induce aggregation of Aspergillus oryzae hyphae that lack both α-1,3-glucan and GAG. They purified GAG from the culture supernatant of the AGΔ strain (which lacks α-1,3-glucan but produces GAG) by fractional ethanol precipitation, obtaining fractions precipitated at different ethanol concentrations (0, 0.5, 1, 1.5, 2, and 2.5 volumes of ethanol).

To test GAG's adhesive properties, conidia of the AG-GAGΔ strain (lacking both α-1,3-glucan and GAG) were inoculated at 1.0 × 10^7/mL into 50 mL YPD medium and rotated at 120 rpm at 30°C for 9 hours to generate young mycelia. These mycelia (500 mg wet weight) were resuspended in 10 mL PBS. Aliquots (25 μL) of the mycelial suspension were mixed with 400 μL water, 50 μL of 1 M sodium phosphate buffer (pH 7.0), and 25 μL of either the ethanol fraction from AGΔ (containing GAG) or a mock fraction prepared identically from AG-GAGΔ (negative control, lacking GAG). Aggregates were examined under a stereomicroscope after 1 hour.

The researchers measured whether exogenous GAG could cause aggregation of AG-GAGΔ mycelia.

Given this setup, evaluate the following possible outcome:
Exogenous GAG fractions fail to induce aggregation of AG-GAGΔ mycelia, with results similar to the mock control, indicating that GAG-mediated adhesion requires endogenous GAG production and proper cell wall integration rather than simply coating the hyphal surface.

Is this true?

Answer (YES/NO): NO